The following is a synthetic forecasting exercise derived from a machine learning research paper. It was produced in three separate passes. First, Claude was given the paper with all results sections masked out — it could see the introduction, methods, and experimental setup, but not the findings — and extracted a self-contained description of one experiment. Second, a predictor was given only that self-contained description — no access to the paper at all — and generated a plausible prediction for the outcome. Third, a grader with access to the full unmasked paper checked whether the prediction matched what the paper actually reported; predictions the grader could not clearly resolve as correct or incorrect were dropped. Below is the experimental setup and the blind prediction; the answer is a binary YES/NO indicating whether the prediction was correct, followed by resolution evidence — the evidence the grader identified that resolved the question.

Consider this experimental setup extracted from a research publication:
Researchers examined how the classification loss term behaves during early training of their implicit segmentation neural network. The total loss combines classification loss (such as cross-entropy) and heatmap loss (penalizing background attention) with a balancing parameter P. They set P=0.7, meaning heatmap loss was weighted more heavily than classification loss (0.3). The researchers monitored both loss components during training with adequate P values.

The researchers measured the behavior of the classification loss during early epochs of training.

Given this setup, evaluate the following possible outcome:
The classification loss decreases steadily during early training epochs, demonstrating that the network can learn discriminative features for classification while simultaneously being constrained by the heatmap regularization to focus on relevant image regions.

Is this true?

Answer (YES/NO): NO